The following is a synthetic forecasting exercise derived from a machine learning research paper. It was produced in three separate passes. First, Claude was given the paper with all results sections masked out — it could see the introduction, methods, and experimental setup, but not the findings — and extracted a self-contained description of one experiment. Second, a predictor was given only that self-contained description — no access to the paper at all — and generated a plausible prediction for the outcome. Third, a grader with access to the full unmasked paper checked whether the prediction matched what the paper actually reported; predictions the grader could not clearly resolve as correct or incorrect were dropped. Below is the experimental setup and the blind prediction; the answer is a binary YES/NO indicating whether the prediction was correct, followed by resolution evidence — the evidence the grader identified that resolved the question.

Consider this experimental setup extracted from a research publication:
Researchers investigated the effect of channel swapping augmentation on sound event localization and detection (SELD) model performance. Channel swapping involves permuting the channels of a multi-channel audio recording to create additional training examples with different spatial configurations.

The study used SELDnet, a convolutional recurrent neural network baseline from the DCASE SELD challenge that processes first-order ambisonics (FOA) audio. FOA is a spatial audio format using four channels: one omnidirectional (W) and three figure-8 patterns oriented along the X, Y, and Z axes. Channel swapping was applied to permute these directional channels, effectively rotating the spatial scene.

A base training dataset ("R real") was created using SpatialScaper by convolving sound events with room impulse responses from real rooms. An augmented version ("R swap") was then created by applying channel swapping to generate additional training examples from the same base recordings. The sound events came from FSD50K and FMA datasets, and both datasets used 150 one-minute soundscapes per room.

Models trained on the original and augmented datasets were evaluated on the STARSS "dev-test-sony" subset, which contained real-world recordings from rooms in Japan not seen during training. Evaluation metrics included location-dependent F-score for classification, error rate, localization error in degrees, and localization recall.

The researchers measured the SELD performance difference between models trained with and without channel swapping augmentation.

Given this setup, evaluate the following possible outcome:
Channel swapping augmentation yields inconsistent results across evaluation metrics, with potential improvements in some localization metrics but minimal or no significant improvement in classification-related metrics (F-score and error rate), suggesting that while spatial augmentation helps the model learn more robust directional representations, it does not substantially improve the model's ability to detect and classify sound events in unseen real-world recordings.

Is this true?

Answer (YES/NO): NO